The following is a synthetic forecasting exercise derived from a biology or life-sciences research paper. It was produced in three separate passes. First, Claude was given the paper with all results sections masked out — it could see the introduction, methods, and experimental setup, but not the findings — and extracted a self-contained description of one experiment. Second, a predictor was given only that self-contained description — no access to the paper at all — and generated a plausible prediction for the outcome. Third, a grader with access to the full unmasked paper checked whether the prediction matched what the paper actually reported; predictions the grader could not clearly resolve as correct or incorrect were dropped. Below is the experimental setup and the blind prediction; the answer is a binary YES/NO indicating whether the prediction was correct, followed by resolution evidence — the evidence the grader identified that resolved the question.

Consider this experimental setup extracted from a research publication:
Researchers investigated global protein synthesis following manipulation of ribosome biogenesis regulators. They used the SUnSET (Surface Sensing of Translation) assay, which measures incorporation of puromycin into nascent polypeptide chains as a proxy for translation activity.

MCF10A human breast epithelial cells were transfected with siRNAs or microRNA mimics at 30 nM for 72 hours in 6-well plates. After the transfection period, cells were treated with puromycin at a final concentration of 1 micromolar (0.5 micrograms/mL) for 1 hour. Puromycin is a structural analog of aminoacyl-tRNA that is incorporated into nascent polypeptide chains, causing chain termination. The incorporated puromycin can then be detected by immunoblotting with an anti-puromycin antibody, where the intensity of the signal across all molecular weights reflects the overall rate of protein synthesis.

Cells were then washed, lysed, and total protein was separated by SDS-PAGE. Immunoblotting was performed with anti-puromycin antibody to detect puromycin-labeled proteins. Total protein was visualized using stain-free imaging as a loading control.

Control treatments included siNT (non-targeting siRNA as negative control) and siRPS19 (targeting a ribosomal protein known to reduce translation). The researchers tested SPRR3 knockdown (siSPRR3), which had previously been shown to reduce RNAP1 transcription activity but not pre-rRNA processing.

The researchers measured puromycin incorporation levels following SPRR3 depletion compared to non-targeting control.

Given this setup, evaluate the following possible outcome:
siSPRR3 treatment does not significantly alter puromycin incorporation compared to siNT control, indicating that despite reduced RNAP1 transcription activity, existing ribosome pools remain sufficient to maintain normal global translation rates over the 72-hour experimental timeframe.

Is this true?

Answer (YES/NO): NO